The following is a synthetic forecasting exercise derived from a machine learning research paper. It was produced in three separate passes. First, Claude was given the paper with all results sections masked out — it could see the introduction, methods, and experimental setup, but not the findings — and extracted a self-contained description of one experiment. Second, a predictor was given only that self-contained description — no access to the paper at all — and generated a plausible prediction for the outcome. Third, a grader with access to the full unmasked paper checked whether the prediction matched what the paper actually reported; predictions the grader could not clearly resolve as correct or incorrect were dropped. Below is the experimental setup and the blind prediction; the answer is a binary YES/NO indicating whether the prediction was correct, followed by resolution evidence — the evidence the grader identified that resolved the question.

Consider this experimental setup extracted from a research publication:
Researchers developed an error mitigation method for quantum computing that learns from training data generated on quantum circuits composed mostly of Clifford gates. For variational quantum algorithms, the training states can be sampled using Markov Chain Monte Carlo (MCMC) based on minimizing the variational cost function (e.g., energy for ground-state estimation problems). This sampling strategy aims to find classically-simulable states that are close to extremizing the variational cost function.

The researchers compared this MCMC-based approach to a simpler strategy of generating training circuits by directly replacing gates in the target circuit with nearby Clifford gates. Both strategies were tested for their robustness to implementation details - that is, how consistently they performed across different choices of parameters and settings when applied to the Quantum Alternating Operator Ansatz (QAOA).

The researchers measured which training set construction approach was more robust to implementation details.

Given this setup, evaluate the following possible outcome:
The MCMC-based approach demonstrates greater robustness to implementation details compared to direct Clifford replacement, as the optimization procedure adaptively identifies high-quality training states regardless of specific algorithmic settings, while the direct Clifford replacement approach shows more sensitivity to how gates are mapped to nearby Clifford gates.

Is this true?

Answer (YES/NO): YES